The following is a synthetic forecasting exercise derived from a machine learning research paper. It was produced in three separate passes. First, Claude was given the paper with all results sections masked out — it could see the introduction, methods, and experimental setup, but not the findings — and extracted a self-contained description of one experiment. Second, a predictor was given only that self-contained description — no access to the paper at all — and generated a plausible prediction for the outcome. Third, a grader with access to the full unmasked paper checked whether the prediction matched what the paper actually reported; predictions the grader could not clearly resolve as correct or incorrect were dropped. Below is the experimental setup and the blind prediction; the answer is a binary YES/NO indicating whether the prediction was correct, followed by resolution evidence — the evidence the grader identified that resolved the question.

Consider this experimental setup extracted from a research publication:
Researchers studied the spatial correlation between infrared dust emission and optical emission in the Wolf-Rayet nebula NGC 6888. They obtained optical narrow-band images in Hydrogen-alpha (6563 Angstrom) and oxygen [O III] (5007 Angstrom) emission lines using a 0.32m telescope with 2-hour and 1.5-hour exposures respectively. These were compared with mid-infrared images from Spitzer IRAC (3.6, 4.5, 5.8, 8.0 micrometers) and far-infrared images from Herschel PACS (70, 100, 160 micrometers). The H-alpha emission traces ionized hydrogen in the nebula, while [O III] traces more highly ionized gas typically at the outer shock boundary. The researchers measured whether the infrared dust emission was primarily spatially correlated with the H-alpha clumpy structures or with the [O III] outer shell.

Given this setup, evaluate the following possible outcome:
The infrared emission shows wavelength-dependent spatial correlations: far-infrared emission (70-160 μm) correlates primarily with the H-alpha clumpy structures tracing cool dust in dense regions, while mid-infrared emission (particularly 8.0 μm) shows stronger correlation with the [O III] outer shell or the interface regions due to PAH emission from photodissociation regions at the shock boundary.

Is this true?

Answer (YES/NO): NO